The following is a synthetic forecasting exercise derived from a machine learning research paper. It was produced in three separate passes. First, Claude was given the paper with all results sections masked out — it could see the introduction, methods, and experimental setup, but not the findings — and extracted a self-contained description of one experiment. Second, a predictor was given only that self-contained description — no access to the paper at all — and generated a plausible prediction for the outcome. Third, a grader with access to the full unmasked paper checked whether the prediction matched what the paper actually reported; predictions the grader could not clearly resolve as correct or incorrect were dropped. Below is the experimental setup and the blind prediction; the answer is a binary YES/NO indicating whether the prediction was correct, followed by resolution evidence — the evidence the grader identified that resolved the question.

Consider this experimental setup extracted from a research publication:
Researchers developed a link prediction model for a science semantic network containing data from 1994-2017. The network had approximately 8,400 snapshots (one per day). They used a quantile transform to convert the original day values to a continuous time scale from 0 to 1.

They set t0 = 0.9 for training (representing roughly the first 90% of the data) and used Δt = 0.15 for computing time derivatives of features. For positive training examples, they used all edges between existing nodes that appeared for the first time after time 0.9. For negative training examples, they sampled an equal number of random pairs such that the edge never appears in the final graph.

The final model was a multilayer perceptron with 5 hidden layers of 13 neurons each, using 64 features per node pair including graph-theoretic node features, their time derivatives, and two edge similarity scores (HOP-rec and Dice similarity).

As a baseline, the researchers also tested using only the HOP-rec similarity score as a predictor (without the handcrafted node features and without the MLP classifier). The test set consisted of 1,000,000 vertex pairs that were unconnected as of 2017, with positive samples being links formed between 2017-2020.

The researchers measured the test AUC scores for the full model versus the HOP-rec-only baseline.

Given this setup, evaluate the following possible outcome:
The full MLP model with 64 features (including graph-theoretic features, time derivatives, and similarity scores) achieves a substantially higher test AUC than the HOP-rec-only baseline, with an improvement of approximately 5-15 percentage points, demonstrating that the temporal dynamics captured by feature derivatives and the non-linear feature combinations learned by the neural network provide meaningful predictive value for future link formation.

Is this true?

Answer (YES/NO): NO